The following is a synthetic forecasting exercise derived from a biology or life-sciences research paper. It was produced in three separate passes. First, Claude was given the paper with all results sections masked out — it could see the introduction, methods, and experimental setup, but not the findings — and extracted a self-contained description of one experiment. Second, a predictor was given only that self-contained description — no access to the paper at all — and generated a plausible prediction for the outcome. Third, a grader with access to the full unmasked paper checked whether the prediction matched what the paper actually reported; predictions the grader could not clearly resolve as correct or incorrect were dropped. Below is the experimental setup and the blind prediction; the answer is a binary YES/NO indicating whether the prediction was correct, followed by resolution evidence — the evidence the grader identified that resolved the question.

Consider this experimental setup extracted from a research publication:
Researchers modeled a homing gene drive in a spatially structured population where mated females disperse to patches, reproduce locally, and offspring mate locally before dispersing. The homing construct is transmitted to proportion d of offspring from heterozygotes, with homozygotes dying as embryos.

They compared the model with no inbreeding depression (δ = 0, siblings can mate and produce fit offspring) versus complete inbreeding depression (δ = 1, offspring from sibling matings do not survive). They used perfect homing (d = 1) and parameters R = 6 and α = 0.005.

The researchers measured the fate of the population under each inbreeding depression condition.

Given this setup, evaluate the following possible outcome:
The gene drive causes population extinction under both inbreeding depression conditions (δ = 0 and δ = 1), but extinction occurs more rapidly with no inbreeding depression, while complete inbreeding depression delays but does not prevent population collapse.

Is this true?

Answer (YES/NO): NO